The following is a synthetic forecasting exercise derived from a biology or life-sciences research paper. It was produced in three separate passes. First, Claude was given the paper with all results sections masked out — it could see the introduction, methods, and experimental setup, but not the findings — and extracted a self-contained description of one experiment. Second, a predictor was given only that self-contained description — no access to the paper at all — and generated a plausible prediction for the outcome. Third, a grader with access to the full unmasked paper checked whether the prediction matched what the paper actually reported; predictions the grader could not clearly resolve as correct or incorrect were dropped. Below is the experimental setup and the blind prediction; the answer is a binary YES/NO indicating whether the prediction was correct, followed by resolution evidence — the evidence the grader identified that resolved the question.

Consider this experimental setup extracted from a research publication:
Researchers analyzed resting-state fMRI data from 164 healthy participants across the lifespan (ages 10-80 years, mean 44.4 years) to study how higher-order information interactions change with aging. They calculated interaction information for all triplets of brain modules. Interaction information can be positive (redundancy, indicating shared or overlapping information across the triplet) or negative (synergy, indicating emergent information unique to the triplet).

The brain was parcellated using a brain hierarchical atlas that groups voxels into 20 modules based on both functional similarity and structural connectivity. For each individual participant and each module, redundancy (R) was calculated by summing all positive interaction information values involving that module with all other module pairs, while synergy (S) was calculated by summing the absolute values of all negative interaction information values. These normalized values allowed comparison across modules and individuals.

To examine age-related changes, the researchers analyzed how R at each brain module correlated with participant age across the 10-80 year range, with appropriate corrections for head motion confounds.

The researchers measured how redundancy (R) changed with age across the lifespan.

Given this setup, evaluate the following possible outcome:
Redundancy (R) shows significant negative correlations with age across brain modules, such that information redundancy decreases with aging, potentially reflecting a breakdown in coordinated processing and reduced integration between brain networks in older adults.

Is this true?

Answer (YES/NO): NO